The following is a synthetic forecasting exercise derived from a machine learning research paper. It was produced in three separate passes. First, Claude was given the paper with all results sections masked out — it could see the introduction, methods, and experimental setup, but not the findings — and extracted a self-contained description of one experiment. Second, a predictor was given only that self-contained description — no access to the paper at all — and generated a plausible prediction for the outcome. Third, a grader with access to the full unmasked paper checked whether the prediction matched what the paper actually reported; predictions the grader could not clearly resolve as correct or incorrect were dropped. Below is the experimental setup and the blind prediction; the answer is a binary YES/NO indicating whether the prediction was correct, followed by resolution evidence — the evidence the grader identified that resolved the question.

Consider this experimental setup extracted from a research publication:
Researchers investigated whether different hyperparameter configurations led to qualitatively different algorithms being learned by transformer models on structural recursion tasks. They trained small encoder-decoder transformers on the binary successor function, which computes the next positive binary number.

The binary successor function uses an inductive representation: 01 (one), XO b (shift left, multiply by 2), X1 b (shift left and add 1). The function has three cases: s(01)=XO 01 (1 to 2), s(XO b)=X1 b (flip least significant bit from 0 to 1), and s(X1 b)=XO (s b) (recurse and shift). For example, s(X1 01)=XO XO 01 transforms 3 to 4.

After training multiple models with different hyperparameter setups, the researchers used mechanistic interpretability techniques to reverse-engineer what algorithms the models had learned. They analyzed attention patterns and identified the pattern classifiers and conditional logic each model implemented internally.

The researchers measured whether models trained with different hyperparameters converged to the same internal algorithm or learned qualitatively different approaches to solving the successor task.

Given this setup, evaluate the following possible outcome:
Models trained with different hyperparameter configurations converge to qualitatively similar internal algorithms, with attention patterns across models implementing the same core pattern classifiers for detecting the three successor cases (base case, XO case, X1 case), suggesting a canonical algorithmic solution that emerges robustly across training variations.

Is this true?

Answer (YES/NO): NO